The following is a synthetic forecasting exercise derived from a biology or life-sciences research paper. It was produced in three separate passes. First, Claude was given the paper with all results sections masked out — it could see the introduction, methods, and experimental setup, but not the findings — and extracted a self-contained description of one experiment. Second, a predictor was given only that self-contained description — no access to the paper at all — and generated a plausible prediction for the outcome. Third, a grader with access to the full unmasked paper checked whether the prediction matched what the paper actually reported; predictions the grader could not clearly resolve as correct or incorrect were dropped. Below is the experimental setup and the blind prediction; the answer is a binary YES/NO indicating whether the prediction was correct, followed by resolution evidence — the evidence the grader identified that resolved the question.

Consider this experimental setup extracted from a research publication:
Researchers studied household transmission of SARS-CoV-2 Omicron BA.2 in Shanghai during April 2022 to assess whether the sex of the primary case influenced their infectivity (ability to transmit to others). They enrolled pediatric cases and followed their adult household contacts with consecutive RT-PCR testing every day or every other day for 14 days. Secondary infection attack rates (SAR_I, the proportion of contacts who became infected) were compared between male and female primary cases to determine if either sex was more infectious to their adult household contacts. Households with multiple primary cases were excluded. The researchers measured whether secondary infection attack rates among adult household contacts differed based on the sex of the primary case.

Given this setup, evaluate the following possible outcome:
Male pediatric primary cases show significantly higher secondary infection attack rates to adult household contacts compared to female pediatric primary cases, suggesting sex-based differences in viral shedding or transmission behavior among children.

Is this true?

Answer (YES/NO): NO